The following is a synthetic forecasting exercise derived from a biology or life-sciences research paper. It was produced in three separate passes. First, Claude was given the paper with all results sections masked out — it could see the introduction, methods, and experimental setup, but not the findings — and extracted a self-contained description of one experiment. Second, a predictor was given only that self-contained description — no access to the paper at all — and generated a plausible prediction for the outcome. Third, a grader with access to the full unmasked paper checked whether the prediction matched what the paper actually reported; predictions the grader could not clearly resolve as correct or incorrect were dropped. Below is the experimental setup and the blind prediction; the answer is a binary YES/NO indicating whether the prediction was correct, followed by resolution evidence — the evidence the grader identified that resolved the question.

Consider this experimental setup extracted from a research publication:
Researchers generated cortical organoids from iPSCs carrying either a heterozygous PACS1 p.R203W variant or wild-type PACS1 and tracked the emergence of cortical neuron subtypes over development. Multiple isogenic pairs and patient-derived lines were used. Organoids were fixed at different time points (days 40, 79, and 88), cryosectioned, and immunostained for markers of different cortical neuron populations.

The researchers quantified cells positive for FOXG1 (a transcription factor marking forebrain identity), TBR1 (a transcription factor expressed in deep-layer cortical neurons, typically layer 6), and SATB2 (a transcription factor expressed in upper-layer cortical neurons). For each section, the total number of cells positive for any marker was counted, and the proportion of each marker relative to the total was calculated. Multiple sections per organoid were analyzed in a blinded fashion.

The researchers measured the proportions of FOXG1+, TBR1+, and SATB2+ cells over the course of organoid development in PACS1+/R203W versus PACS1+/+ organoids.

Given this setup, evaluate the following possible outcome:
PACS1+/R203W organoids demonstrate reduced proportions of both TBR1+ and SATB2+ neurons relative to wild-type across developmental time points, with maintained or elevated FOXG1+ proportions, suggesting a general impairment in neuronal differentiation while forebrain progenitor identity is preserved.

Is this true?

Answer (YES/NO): NO